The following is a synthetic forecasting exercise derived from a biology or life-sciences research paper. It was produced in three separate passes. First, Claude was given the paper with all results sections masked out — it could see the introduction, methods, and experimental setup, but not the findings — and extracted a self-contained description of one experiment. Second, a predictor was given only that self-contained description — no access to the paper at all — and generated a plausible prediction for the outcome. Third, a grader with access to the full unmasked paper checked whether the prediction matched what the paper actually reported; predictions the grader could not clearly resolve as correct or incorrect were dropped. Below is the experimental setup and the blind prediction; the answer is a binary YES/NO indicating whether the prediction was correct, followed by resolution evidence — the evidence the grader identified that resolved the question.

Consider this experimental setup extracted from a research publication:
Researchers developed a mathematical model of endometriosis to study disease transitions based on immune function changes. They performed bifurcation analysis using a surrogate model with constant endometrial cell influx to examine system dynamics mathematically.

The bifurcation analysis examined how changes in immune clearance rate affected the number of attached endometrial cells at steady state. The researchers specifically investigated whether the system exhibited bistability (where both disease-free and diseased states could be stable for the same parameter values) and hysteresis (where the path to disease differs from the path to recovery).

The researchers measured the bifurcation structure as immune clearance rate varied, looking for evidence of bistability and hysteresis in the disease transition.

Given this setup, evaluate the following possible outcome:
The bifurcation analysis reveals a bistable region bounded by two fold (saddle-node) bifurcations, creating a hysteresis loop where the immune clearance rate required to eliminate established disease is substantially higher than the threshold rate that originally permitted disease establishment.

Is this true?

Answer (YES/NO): YES